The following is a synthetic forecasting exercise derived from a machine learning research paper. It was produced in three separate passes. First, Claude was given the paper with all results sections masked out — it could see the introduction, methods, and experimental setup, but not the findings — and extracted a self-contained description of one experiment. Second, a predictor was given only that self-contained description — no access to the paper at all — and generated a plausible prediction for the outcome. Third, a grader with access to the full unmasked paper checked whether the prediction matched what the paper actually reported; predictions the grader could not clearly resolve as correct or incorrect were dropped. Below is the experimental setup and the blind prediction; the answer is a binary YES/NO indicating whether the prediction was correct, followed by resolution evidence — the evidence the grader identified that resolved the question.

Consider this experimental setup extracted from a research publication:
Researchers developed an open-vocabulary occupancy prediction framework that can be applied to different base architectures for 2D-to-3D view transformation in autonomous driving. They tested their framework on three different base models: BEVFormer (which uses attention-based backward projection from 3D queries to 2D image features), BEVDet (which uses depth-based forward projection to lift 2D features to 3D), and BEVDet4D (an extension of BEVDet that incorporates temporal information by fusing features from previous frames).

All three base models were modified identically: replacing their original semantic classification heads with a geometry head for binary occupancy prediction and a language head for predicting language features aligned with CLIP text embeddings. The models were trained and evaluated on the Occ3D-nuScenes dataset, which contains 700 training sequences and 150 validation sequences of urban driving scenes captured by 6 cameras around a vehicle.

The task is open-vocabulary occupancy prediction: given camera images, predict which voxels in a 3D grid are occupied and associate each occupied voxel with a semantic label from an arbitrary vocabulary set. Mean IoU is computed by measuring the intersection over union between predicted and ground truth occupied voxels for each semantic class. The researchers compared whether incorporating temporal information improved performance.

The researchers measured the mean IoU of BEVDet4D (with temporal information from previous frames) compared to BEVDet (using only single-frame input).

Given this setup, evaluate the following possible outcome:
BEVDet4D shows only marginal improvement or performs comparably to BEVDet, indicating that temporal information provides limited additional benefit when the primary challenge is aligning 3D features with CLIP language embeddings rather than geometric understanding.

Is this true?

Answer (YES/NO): NO